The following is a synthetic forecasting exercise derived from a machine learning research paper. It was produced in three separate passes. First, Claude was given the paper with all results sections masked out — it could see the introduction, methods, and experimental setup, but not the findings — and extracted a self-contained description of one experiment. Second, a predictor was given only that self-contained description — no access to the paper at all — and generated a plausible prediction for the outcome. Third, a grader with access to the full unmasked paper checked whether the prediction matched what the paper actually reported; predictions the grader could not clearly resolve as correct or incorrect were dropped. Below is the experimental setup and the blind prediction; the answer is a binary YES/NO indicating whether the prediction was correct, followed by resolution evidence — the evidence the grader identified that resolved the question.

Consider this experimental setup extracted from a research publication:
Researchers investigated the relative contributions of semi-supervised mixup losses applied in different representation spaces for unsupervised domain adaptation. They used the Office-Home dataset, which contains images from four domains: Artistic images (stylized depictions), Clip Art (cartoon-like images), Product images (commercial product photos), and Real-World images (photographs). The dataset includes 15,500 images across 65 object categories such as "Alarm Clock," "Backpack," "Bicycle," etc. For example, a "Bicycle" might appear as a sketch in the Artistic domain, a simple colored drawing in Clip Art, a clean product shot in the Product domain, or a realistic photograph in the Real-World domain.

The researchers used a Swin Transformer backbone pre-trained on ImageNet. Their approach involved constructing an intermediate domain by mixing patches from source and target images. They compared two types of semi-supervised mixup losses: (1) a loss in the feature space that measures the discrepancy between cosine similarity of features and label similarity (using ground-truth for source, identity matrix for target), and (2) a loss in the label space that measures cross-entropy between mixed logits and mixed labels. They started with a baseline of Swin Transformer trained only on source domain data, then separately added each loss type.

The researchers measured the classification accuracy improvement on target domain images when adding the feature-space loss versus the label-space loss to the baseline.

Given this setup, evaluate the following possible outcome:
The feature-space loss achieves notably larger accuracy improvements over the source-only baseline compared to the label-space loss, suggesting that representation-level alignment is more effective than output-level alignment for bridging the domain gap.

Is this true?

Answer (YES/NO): NO